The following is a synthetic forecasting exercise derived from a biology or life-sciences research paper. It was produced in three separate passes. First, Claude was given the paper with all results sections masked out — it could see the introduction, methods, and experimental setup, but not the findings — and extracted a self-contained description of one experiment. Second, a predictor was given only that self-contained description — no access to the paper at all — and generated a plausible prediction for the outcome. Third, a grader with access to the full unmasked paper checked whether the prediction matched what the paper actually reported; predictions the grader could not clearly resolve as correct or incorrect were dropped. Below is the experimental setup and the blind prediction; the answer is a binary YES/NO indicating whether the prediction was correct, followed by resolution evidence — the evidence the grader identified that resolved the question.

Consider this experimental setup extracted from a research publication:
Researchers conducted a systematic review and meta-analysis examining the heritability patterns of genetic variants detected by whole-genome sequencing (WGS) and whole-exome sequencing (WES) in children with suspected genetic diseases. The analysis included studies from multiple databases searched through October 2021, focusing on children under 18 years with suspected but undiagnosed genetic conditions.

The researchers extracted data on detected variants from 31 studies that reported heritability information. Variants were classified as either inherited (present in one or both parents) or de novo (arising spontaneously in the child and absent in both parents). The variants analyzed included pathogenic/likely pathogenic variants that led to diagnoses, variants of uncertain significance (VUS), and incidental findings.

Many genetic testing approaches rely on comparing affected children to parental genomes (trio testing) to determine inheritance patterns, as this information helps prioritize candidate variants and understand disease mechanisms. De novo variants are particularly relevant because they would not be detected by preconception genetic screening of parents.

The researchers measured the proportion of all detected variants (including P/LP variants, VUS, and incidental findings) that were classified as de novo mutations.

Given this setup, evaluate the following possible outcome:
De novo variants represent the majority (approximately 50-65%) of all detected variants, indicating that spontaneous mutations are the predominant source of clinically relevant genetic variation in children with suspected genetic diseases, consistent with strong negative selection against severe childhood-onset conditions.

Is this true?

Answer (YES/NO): NO